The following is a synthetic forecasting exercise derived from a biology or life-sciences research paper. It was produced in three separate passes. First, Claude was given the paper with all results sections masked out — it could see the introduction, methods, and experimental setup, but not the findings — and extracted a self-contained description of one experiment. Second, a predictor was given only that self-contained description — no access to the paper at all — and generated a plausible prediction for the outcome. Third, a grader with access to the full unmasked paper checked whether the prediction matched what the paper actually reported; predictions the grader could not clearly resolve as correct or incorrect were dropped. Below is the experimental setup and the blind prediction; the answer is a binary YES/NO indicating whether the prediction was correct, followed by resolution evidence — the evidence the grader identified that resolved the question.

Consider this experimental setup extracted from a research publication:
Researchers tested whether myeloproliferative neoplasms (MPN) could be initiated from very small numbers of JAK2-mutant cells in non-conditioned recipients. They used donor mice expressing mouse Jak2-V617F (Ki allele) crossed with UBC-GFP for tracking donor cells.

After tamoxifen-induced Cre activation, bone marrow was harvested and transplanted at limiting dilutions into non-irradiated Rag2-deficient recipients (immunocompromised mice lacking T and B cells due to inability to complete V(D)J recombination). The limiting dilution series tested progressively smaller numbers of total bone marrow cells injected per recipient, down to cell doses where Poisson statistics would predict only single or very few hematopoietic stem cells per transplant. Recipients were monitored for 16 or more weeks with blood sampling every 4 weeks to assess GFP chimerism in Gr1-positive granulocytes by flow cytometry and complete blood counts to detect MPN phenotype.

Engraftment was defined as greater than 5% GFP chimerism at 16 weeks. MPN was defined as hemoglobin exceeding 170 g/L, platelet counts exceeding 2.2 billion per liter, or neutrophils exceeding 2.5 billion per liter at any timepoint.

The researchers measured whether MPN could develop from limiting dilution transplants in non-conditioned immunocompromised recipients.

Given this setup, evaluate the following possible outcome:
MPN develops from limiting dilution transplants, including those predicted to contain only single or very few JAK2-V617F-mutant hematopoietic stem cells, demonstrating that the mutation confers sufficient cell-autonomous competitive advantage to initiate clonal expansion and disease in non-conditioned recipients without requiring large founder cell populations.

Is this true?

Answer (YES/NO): YES